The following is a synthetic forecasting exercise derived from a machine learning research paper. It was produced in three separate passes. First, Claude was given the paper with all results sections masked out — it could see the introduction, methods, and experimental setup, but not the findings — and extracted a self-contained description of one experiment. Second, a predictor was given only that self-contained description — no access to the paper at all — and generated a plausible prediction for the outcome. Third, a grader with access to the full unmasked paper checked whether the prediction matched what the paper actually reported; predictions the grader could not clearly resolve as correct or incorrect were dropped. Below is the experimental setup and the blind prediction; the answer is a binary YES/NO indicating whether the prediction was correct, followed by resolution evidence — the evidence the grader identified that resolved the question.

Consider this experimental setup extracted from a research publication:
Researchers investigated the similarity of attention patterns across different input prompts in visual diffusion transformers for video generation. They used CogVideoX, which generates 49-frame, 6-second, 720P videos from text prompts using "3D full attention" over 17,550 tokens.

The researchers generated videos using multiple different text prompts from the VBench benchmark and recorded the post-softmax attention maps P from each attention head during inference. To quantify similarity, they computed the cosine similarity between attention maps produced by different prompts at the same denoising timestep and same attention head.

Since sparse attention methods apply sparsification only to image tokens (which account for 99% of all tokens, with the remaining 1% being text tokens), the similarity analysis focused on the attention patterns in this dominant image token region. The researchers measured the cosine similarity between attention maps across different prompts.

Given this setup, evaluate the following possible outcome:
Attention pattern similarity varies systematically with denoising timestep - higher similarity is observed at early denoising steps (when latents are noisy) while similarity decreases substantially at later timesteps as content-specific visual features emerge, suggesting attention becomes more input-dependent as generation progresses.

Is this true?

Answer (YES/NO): NO